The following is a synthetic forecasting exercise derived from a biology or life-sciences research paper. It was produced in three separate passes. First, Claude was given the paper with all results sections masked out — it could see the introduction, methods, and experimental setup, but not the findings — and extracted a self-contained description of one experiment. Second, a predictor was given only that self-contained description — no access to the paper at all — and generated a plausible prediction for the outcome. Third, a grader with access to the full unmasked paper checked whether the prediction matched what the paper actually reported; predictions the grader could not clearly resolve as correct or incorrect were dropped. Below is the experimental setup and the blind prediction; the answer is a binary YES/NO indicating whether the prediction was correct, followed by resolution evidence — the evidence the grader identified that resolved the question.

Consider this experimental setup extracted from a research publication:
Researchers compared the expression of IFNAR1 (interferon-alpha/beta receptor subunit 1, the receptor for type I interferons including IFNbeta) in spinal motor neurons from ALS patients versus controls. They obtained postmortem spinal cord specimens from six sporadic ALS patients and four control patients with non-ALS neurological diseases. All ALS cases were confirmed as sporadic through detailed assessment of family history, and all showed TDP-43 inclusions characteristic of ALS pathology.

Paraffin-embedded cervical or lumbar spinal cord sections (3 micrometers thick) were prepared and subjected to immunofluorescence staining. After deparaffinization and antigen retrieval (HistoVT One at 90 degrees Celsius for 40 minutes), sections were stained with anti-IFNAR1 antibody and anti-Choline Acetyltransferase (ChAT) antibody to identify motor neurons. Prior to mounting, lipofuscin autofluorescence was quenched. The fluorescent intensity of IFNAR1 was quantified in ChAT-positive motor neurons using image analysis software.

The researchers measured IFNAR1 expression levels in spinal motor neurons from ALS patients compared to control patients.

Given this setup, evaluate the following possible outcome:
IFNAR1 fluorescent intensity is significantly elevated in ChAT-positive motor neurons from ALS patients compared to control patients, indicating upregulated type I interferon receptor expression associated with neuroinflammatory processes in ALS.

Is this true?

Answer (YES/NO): NO